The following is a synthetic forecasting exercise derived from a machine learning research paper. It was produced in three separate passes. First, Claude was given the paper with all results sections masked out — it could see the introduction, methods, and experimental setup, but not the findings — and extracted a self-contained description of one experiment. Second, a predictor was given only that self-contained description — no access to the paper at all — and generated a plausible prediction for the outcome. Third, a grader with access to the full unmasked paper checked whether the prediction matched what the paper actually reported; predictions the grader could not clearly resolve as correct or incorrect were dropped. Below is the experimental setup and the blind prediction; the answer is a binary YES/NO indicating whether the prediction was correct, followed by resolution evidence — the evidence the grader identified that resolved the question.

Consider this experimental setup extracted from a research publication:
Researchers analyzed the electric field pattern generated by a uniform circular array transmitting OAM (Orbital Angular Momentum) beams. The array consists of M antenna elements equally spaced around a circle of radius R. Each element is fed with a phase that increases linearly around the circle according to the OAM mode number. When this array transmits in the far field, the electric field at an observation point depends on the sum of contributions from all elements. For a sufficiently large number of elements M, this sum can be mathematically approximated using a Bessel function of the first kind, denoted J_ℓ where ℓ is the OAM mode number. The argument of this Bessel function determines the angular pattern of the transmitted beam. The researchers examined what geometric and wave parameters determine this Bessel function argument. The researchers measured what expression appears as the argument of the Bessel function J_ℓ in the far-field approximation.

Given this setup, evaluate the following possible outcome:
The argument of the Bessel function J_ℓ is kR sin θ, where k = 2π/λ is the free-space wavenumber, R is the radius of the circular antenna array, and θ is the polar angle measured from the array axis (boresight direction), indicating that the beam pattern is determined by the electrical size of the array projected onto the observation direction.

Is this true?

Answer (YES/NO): YES